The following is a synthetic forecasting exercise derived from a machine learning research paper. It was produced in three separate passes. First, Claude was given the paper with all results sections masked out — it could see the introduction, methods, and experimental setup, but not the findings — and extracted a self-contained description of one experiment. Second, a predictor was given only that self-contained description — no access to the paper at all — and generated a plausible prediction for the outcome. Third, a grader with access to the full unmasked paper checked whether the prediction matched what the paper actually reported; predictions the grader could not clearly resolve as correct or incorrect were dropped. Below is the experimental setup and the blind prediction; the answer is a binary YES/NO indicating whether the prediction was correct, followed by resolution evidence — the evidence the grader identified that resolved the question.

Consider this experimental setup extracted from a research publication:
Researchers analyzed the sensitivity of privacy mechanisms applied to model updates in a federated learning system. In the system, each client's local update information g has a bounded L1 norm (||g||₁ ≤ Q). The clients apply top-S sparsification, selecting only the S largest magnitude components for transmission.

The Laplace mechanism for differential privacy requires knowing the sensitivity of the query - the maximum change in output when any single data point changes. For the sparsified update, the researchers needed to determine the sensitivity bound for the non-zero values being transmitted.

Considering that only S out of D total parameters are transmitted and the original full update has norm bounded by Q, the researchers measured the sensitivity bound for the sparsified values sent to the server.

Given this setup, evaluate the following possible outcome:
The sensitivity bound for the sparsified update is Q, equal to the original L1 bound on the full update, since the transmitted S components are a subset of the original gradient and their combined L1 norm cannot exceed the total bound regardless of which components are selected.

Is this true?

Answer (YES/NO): NO